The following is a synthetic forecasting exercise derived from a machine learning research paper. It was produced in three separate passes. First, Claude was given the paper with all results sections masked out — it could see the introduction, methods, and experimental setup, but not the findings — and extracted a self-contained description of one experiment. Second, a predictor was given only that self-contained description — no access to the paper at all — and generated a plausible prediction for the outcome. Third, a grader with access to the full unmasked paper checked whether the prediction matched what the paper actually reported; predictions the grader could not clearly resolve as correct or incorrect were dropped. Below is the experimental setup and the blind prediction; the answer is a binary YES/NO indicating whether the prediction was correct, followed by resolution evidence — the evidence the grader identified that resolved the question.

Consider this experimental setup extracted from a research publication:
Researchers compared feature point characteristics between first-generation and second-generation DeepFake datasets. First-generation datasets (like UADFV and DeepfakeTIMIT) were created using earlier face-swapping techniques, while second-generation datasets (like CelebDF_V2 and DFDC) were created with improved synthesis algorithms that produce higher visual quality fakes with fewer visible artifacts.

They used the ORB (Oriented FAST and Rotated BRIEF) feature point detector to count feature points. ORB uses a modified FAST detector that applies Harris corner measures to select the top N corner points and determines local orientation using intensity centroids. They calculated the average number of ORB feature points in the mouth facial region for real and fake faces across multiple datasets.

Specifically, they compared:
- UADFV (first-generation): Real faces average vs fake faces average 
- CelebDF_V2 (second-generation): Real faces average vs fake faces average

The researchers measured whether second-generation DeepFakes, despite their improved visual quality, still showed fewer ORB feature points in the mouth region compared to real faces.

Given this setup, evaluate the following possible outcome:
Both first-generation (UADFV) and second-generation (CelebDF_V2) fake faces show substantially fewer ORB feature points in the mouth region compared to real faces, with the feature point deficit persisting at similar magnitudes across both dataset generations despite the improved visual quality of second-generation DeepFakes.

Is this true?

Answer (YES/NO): YES